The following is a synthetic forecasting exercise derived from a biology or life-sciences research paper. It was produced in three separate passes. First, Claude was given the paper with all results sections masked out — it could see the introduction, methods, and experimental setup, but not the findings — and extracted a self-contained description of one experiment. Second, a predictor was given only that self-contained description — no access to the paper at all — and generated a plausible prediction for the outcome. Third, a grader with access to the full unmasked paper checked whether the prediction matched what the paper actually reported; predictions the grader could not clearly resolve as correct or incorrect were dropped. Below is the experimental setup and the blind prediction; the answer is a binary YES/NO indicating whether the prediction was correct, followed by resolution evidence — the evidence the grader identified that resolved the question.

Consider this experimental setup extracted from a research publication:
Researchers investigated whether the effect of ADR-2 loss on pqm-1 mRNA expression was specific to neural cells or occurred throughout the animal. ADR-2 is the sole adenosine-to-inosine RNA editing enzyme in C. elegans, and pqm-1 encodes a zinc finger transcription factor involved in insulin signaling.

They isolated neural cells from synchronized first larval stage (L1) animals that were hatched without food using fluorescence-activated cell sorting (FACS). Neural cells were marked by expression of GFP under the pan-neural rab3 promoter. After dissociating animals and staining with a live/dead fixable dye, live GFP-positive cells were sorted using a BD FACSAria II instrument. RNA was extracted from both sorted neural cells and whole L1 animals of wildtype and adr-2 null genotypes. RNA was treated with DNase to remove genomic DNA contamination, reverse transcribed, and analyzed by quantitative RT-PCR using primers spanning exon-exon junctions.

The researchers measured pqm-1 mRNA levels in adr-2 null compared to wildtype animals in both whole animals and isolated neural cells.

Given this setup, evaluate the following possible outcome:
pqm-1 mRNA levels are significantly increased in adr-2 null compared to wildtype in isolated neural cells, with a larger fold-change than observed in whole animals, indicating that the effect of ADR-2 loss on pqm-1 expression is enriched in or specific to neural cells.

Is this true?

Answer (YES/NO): NO